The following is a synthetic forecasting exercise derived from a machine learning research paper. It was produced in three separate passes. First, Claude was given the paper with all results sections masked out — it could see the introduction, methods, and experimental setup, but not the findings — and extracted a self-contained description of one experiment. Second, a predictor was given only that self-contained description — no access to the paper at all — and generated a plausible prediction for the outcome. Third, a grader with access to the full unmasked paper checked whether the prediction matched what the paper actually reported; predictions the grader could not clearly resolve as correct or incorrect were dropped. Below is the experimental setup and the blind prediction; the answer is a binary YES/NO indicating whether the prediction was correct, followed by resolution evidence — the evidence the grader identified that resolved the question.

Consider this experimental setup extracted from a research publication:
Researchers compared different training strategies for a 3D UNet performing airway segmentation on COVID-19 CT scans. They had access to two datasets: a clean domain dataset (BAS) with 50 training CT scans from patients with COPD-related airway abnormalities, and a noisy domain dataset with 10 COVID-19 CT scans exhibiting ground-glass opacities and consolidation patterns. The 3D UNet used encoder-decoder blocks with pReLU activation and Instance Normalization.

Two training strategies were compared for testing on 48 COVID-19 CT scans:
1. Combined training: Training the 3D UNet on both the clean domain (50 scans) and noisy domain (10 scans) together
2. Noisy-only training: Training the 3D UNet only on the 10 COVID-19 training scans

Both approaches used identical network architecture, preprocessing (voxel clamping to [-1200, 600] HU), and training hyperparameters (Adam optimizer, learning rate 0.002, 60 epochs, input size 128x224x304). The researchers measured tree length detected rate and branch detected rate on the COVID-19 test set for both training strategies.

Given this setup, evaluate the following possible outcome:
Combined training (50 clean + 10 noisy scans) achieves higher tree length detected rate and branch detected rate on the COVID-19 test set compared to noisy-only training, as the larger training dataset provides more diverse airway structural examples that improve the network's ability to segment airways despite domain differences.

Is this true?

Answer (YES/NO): NO